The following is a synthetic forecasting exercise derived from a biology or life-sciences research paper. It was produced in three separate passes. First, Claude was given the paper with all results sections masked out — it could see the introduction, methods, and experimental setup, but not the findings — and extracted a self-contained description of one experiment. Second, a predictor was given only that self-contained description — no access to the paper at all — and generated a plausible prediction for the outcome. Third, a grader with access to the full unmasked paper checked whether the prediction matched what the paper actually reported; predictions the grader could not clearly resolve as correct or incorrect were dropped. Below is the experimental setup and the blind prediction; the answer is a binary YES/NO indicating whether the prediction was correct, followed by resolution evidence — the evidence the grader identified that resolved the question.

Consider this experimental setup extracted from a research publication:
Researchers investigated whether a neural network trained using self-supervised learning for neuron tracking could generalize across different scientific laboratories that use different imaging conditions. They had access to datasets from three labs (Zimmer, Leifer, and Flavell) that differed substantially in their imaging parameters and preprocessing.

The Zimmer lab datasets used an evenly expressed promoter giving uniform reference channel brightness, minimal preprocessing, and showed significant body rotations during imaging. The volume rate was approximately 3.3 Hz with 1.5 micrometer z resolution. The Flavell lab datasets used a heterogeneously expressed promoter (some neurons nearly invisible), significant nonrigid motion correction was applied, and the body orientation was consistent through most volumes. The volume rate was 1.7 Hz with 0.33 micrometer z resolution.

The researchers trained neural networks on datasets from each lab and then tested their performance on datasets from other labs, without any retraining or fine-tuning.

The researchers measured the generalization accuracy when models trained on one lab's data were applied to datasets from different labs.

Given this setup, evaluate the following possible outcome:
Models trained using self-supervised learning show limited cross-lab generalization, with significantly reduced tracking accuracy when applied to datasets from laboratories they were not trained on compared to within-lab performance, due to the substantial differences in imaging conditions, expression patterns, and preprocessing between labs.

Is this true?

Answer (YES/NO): NO